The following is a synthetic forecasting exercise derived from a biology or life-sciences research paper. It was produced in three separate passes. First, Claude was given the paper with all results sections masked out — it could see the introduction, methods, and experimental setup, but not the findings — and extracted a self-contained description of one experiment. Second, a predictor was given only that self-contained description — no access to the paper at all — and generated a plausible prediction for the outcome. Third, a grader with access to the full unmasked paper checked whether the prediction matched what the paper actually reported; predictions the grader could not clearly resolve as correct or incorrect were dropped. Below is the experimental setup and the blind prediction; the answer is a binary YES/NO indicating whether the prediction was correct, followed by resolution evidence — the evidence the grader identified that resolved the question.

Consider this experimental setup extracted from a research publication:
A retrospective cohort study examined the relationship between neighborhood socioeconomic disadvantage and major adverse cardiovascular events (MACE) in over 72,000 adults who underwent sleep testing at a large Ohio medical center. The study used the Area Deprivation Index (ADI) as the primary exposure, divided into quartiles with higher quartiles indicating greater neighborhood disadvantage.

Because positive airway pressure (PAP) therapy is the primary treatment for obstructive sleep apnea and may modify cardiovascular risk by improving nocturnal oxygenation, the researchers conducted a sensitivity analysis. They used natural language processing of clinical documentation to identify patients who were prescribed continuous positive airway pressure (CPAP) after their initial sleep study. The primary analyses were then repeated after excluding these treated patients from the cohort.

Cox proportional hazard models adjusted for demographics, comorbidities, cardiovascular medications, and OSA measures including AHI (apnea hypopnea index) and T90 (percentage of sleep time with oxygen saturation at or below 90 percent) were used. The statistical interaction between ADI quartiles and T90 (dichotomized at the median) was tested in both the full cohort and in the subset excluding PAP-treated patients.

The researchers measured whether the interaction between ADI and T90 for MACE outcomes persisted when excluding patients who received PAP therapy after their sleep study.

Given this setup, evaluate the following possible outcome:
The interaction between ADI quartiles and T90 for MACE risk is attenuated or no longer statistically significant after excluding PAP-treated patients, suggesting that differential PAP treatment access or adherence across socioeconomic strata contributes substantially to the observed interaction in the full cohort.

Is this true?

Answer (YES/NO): NO